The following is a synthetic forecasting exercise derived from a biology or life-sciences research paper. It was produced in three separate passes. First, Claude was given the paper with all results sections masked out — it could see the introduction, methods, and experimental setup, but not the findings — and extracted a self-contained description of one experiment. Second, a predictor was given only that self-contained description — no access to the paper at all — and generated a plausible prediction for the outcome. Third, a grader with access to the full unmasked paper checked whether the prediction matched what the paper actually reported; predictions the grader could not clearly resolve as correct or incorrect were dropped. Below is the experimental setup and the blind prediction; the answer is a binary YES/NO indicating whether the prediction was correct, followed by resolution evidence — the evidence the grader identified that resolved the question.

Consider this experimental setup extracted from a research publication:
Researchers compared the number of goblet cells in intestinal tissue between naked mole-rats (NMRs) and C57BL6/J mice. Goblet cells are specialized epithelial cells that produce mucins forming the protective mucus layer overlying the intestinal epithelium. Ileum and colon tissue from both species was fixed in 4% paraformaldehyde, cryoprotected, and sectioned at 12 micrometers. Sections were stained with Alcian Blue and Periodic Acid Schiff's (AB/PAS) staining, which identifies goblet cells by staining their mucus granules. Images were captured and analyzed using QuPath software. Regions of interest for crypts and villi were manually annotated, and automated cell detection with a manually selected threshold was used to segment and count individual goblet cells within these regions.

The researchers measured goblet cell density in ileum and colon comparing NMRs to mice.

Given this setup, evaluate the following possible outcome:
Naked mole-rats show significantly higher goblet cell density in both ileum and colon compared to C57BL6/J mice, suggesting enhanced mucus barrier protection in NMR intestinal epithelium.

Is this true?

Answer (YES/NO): NO